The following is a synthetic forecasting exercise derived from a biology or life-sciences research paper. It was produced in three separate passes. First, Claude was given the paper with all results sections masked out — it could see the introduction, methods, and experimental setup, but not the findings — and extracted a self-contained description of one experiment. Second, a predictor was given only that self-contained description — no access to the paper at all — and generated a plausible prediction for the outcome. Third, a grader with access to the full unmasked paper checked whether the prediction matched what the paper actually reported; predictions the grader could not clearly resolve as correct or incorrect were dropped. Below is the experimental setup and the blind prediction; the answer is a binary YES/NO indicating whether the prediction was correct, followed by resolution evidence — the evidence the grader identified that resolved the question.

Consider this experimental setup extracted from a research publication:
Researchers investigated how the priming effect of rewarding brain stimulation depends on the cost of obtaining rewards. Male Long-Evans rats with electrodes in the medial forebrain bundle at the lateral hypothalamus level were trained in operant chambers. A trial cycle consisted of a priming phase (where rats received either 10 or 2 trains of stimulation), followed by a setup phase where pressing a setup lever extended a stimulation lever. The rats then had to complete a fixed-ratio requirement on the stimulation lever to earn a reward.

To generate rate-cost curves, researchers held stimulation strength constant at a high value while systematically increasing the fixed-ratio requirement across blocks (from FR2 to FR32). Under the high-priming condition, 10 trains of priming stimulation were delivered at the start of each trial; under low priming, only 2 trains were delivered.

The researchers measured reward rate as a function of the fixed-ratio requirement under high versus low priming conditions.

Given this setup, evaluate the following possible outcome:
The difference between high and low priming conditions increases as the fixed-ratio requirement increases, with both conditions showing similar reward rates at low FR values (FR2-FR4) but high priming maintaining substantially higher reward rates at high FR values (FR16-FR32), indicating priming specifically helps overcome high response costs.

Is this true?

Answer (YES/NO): NO